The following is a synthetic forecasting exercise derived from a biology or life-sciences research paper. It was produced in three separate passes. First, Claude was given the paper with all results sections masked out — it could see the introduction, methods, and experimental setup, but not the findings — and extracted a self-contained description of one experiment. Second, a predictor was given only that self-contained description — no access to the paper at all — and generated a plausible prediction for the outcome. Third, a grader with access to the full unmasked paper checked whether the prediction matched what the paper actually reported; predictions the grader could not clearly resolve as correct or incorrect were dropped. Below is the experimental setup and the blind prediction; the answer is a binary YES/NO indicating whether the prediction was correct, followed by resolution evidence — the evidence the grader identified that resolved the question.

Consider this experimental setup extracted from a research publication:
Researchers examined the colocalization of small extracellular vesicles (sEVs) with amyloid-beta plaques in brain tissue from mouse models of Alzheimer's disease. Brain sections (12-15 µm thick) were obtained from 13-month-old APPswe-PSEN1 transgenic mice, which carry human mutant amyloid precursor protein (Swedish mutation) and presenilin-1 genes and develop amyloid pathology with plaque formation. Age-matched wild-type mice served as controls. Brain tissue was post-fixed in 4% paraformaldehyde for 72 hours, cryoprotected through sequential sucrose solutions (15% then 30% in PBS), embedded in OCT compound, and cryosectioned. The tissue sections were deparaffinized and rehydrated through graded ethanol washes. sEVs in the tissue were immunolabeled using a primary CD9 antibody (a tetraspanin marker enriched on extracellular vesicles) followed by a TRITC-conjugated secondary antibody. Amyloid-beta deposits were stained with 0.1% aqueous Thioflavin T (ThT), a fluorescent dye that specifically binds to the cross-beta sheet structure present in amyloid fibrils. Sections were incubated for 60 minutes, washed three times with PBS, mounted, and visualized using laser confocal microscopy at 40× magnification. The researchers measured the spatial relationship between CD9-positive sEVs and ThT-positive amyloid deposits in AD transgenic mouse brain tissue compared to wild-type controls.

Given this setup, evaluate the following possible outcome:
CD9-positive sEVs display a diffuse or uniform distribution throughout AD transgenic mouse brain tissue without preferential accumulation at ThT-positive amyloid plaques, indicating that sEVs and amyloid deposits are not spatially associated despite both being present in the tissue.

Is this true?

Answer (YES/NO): NO